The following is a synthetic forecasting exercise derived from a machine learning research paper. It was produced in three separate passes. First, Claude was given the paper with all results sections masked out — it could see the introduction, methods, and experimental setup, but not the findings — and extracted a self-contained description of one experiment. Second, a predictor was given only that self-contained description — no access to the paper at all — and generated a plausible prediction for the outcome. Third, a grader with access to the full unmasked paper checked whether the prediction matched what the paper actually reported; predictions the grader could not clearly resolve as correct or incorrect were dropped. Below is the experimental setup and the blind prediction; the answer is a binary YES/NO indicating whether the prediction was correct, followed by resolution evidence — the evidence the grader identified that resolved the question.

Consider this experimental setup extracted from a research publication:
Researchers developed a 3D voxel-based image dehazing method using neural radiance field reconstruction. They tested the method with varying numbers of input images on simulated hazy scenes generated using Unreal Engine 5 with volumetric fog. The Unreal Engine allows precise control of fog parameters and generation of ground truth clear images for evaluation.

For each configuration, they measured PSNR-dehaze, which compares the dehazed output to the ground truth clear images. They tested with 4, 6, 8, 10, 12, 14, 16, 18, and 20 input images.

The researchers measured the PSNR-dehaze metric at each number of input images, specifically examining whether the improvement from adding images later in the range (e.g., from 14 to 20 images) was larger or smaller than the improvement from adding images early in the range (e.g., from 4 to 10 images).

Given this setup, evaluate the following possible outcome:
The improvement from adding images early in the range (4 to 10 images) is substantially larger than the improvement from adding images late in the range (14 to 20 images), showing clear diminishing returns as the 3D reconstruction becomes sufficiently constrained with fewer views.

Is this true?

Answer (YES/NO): YES